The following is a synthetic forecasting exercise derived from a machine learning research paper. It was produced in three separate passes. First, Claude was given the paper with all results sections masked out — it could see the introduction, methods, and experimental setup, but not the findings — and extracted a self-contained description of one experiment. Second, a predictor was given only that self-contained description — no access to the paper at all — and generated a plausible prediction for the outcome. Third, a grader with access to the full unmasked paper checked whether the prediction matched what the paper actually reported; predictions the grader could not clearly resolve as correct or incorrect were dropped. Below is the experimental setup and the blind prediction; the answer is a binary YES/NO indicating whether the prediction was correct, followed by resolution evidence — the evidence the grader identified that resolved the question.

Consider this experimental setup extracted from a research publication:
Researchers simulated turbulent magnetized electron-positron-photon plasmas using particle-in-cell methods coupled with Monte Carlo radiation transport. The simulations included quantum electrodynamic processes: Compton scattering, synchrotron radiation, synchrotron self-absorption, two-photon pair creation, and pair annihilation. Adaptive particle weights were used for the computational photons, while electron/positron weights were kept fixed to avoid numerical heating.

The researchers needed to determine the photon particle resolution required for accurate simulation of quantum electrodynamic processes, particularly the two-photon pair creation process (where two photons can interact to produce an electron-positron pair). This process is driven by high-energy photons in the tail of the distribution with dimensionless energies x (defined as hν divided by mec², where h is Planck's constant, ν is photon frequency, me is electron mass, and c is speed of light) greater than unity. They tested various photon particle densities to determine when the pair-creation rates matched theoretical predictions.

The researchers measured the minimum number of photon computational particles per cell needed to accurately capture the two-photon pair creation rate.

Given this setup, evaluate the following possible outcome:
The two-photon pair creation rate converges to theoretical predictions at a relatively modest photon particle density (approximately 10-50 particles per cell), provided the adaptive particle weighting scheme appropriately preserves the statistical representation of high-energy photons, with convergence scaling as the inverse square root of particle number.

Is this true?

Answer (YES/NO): NO